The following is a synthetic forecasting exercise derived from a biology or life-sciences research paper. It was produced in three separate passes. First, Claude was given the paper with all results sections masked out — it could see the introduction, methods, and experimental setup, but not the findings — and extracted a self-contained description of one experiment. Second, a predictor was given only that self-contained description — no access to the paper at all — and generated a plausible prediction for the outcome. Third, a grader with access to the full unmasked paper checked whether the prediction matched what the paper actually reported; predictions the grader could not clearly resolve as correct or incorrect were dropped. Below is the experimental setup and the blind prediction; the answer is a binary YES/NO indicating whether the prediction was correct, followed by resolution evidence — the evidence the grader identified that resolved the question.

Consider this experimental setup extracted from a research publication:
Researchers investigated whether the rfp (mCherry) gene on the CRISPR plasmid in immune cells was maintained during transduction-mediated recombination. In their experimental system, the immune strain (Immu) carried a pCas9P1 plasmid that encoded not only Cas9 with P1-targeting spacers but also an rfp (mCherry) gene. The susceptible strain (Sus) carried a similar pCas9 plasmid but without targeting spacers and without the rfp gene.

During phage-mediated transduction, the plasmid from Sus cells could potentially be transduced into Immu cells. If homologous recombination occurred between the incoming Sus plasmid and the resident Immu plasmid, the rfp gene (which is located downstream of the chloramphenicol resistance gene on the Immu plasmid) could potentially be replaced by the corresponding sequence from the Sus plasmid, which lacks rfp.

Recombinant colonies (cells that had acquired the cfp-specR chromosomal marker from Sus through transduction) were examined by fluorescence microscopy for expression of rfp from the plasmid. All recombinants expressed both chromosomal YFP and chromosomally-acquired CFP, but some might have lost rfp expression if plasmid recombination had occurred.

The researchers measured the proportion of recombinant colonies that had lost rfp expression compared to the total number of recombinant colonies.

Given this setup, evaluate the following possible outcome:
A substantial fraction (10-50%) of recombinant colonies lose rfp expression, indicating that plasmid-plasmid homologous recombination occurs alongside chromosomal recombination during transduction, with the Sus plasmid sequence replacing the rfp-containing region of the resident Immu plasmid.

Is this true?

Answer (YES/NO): NO